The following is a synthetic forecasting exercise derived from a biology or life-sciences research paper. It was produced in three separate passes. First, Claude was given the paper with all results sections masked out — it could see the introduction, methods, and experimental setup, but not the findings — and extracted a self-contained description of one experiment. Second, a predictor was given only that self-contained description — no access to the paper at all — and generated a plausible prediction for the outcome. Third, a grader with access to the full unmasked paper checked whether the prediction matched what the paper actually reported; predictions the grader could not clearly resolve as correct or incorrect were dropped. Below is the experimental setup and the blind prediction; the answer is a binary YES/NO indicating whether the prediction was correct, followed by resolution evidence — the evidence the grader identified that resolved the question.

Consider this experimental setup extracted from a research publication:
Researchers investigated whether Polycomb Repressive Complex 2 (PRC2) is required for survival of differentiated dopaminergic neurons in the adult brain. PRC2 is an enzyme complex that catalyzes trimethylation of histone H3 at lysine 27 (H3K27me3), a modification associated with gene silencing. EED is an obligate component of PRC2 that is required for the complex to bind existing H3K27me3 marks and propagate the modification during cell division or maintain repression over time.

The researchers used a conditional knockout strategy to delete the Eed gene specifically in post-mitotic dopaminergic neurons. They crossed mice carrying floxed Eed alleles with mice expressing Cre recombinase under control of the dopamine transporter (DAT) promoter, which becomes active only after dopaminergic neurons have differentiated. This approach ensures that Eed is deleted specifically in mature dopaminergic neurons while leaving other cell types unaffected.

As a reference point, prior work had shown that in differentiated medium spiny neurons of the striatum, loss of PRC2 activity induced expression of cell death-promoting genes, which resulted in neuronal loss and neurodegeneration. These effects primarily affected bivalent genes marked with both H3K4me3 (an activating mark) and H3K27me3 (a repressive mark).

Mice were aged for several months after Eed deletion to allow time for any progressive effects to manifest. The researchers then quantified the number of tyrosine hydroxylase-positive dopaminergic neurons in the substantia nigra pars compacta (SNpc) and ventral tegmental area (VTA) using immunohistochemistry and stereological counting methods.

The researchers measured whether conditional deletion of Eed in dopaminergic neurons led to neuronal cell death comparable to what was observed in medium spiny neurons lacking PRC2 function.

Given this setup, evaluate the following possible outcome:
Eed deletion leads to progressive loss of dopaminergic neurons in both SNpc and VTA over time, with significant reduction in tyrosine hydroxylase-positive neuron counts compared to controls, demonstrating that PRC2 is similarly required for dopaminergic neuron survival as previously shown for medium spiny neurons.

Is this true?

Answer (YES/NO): NO